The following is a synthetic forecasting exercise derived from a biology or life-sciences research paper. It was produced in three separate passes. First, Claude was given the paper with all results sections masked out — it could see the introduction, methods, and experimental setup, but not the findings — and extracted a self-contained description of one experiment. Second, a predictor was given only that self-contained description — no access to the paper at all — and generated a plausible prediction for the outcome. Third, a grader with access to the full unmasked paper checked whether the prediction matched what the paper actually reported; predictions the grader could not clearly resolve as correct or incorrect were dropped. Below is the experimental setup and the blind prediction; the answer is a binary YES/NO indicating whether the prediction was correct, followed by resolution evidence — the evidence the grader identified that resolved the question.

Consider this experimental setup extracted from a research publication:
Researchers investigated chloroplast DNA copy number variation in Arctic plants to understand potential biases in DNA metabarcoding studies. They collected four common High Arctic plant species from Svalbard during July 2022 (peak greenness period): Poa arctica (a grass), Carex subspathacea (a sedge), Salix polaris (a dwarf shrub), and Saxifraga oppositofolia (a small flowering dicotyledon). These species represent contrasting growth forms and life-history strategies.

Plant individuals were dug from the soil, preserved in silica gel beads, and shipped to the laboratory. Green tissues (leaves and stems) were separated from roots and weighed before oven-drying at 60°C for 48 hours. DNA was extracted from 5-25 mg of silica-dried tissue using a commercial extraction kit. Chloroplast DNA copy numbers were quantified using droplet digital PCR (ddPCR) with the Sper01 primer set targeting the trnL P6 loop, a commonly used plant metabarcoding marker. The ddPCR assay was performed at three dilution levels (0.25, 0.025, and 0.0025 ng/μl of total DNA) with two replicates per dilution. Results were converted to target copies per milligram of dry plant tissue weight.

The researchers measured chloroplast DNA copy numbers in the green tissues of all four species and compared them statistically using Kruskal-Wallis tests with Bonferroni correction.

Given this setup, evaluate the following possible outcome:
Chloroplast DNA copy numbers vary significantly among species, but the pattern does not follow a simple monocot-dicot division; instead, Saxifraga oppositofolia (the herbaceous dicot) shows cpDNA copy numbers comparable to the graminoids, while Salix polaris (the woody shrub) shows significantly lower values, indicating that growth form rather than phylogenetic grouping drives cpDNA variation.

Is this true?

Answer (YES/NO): NO